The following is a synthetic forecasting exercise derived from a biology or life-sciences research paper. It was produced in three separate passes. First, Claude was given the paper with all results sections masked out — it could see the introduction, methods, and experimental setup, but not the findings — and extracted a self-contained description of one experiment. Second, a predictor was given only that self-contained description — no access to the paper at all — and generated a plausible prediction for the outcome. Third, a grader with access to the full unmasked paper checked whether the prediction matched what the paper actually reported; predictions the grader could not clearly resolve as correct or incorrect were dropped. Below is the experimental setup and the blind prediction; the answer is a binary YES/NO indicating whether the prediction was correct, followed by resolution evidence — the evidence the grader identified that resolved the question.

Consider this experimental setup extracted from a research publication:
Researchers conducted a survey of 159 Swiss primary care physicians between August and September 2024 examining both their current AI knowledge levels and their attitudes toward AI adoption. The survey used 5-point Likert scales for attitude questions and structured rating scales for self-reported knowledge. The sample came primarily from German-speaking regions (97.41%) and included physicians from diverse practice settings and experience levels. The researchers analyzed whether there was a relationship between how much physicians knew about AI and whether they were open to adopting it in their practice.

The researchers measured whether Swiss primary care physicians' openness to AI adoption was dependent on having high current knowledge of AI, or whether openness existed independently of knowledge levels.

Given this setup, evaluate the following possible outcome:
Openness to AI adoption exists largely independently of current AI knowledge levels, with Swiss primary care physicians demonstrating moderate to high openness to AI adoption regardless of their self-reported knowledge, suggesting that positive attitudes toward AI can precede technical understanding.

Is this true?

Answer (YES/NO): NO